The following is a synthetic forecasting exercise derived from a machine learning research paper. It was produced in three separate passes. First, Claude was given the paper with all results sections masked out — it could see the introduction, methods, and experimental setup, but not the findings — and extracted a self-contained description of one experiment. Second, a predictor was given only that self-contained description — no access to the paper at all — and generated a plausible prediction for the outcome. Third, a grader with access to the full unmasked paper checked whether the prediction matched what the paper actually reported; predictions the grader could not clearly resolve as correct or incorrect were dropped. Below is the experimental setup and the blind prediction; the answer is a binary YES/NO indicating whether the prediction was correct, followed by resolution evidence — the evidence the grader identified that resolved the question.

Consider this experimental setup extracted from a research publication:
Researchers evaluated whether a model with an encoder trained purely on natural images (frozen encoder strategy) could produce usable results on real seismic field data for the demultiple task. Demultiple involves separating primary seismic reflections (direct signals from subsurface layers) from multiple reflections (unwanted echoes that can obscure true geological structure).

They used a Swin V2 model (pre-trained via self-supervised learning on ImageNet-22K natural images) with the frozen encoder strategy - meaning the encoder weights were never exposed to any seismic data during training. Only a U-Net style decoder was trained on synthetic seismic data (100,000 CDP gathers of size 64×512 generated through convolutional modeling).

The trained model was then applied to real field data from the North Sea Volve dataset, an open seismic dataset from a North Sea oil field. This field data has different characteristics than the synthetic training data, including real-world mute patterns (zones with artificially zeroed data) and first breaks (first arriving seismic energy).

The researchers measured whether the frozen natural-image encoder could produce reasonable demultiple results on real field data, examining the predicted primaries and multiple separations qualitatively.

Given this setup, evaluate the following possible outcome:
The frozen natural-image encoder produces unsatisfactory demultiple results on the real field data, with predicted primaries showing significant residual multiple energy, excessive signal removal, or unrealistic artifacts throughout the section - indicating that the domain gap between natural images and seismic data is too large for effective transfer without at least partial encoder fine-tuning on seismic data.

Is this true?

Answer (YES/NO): NO